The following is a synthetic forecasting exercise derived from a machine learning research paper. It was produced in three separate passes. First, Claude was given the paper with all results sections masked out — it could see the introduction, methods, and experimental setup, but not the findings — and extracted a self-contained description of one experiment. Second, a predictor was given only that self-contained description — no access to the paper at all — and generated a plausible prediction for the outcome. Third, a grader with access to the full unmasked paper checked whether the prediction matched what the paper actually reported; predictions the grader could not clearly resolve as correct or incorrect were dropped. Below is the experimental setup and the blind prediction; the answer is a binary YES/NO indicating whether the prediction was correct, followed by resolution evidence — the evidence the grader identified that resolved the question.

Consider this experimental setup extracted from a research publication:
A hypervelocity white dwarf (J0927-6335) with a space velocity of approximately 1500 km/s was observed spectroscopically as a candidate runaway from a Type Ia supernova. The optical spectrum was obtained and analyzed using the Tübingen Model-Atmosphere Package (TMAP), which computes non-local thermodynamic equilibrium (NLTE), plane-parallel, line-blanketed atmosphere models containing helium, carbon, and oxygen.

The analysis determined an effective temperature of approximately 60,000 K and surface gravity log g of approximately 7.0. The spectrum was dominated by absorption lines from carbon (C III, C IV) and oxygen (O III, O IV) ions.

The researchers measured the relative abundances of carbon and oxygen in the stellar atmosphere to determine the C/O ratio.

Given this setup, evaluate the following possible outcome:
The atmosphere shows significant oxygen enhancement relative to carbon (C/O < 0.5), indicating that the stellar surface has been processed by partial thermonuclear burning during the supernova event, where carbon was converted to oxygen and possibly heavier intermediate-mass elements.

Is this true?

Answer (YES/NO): NO